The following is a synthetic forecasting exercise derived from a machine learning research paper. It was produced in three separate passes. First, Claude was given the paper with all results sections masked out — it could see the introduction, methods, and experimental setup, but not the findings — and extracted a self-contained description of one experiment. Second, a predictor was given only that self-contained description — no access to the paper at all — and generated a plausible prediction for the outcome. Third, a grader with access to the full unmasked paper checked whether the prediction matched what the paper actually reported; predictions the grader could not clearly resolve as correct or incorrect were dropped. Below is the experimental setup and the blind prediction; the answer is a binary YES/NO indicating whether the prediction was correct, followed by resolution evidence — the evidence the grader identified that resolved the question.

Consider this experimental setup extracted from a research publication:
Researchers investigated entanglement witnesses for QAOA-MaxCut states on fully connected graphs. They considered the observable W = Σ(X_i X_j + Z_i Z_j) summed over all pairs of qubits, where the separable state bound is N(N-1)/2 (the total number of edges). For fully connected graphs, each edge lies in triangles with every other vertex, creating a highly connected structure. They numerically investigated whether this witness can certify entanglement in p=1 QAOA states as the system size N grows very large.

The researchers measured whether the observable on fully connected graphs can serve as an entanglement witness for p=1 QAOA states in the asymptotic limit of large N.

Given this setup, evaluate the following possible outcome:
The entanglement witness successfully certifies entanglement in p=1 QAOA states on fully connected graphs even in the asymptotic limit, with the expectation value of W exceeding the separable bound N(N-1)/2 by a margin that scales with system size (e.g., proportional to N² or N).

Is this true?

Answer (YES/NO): NO